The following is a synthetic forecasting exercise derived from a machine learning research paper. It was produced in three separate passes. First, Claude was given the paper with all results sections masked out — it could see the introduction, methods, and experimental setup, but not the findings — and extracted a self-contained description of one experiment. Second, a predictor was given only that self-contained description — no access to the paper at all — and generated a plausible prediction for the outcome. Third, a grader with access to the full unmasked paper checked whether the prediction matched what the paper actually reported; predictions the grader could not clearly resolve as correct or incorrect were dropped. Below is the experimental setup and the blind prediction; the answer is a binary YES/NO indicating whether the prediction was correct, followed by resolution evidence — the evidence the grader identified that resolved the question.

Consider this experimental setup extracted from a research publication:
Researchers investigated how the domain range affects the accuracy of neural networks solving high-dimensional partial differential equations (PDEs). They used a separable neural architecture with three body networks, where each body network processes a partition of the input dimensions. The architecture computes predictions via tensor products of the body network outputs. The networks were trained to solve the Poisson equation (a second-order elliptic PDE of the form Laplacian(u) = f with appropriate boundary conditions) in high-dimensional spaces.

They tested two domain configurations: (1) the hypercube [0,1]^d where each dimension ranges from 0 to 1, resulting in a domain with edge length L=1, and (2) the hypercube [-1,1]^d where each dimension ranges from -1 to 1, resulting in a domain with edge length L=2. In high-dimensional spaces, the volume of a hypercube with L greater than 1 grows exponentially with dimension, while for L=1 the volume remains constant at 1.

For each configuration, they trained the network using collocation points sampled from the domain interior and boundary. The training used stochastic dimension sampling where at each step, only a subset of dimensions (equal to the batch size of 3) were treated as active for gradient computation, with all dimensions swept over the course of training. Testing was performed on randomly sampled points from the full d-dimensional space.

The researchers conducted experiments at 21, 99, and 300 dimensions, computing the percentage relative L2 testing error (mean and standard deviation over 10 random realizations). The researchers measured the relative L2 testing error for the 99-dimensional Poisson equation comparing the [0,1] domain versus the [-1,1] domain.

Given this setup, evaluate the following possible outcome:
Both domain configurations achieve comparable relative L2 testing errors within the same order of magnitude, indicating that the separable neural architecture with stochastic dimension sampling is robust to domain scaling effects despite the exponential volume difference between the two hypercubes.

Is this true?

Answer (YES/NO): NO